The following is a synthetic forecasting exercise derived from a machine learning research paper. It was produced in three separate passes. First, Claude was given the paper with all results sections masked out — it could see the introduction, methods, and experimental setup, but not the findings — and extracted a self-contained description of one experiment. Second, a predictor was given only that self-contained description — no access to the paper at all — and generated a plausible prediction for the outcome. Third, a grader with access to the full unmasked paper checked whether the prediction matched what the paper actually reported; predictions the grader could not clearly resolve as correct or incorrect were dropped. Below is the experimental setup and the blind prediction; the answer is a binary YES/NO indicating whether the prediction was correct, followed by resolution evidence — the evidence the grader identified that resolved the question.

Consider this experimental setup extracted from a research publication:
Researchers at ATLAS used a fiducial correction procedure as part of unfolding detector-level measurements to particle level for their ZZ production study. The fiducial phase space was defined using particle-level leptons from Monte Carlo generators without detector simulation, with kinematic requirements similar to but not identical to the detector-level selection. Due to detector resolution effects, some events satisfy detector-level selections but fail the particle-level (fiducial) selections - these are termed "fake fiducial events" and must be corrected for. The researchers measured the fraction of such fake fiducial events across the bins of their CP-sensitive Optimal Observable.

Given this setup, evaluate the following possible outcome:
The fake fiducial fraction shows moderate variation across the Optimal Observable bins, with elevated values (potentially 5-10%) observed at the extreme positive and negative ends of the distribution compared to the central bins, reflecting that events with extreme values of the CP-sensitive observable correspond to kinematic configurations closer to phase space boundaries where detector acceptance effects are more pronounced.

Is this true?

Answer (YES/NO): NO